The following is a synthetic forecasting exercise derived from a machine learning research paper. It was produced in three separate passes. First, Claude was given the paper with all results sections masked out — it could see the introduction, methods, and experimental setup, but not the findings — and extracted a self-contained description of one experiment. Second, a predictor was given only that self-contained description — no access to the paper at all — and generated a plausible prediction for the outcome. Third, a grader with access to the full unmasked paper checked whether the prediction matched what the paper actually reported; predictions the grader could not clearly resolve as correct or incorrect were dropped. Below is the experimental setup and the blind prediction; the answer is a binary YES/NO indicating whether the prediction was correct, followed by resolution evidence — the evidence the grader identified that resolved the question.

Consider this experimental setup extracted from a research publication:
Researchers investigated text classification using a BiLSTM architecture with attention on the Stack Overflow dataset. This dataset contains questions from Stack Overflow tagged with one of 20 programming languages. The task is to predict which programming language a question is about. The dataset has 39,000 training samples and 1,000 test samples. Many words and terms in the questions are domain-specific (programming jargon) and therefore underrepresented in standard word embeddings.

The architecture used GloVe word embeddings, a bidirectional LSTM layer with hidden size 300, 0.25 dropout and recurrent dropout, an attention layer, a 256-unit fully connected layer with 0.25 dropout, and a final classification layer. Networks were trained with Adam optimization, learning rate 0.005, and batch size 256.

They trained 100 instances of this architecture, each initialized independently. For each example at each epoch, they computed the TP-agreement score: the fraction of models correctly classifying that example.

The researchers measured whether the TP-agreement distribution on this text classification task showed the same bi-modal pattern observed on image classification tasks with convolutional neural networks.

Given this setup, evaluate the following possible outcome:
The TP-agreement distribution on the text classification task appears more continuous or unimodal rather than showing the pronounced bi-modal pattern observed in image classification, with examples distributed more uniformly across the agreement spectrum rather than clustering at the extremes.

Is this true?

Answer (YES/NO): NO